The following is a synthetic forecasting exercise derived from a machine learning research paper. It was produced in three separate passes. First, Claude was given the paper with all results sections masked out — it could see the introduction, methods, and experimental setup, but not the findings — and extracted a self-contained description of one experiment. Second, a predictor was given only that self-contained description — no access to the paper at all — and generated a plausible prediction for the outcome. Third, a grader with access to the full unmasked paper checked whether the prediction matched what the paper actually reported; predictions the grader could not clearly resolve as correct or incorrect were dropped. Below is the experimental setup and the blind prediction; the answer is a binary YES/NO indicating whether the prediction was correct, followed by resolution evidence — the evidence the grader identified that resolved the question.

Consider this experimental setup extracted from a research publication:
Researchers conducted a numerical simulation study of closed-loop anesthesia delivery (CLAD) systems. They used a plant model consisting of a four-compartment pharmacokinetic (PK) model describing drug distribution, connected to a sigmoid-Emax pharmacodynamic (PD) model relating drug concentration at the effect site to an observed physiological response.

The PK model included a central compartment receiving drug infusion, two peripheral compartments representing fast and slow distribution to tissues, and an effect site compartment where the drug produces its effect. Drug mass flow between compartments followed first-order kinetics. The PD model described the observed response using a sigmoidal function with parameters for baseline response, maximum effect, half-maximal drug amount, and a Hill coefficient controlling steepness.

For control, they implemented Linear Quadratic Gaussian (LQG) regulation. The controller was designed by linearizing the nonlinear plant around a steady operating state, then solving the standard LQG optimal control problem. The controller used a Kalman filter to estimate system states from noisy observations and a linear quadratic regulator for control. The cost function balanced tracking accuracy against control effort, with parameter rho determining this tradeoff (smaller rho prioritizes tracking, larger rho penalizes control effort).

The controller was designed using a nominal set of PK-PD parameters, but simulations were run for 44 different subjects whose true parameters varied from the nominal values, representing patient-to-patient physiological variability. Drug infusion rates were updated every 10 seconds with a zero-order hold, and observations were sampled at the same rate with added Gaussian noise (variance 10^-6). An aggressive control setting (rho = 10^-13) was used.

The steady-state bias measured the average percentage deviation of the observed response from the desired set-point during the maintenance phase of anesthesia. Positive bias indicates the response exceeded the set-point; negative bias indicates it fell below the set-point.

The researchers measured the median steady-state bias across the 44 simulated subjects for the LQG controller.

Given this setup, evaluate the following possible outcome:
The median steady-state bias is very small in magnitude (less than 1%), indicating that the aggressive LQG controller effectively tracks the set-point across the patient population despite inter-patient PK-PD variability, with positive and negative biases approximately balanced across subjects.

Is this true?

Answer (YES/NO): NO